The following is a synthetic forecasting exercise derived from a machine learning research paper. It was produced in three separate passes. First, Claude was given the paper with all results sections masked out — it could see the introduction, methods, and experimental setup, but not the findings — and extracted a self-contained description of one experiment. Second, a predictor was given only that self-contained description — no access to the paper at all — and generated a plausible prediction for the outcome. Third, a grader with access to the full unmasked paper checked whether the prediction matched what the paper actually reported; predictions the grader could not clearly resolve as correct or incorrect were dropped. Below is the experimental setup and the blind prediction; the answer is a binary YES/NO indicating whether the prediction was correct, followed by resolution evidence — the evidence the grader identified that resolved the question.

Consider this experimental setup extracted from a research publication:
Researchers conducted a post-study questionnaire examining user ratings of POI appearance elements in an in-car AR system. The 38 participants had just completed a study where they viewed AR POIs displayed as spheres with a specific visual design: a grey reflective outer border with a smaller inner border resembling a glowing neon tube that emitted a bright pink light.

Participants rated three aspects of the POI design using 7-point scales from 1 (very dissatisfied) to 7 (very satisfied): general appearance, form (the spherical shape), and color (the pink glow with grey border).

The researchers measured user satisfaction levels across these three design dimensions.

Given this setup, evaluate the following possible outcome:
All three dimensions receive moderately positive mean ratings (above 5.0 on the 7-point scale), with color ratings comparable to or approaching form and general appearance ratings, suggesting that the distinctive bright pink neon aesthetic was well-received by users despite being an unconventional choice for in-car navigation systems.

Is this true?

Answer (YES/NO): NO